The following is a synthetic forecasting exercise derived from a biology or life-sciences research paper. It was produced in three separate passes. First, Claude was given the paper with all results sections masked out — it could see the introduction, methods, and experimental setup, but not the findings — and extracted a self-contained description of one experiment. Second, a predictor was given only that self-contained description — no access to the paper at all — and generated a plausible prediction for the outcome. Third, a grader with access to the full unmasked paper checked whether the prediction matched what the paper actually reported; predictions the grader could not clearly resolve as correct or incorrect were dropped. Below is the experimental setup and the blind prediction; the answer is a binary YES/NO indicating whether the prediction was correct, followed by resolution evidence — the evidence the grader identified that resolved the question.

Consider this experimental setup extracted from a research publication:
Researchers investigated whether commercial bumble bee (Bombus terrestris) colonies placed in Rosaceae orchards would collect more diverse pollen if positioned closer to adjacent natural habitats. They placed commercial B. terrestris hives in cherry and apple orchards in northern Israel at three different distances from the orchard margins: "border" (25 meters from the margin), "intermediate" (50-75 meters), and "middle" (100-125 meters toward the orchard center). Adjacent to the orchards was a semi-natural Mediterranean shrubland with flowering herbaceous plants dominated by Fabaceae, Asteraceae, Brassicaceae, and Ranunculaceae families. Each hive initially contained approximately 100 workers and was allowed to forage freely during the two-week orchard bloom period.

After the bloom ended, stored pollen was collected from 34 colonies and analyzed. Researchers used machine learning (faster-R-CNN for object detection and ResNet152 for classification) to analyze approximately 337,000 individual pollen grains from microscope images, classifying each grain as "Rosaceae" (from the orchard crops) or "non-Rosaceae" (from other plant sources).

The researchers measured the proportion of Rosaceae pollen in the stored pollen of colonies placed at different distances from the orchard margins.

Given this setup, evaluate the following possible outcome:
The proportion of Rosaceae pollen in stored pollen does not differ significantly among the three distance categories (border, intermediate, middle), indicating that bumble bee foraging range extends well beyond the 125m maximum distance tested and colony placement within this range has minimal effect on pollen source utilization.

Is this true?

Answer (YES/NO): YES